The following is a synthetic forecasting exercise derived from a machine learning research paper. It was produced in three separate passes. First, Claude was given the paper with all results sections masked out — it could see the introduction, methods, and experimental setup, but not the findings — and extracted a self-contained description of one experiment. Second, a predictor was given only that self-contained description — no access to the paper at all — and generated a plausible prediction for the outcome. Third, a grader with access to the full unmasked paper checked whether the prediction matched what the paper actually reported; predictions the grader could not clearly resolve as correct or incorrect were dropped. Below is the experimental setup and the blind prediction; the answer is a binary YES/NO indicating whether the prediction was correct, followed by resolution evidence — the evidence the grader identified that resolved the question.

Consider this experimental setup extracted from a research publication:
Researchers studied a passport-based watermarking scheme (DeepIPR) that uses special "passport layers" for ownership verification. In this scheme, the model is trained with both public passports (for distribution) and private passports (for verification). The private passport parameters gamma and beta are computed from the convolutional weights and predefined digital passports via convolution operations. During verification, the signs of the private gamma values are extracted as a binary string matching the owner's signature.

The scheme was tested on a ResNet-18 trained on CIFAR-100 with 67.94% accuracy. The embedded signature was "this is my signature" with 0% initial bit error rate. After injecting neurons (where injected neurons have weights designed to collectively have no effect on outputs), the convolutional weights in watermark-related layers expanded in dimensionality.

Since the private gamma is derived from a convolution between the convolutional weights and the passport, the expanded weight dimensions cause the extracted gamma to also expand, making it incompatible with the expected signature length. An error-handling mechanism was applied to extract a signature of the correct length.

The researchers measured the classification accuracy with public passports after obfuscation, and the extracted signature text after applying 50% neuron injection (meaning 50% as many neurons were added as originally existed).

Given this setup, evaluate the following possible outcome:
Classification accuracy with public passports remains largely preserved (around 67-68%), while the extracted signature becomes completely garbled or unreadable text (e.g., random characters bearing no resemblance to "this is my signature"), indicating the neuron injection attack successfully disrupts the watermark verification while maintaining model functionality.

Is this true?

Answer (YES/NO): YES